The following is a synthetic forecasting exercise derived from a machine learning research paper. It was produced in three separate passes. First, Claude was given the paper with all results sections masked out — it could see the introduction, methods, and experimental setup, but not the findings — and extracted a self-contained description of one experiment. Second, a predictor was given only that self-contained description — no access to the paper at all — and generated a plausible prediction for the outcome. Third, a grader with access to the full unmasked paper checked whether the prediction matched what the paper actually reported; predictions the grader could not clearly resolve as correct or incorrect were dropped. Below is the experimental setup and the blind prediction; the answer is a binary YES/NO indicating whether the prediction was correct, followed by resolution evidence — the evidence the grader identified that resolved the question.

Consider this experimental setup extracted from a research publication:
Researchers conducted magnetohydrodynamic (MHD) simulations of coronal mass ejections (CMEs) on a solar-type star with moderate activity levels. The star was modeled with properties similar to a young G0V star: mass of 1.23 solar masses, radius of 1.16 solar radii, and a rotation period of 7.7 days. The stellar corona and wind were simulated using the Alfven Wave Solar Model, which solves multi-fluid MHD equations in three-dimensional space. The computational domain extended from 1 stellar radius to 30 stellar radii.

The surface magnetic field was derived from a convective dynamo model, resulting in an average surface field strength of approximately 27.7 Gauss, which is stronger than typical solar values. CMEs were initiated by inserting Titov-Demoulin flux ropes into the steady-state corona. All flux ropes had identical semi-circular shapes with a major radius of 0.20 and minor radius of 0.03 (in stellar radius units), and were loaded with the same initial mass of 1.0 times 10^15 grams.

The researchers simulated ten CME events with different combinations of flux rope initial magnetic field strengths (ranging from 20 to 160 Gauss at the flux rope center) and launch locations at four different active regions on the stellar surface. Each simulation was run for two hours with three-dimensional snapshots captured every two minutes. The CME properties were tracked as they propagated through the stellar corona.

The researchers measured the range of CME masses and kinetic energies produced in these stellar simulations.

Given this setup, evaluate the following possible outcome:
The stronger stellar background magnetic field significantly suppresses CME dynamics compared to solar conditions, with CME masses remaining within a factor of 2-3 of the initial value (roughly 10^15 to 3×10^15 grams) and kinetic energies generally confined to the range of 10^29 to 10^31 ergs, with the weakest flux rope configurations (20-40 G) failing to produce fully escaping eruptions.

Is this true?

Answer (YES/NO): NO